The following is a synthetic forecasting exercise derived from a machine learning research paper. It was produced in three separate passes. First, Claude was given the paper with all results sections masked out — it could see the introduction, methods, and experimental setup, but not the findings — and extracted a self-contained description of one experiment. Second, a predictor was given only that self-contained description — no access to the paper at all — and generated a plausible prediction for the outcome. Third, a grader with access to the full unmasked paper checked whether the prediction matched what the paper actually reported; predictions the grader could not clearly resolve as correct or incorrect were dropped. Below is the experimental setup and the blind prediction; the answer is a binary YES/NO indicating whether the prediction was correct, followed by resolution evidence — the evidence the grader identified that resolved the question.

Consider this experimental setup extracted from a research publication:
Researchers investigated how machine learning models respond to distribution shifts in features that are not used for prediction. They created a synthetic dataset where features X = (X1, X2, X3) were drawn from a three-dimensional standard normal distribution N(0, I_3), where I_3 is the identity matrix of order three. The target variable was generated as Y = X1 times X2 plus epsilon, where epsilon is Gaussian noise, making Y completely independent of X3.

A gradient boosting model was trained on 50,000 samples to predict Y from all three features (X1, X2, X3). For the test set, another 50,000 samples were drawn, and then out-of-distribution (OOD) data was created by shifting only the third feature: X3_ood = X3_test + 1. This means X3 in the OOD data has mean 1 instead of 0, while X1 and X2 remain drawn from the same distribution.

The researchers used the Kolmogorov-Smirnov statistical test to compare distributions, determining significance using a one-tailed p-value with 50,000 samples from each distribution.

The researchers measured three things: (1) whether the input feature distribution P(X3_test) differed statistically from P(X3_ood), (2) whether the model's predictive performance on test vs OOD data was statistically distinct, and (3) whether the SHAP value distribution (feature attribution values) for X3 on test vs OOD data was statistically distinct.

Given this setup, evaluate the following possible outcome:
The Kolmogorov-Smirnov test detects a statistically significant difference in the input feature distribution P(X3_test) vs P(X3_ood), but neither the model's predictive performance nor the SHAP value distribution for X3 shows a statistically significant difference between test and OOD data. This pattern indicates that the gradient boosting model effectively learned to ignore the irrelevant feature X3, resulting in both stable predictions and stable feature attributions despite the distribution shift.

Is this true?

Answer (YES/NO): YES